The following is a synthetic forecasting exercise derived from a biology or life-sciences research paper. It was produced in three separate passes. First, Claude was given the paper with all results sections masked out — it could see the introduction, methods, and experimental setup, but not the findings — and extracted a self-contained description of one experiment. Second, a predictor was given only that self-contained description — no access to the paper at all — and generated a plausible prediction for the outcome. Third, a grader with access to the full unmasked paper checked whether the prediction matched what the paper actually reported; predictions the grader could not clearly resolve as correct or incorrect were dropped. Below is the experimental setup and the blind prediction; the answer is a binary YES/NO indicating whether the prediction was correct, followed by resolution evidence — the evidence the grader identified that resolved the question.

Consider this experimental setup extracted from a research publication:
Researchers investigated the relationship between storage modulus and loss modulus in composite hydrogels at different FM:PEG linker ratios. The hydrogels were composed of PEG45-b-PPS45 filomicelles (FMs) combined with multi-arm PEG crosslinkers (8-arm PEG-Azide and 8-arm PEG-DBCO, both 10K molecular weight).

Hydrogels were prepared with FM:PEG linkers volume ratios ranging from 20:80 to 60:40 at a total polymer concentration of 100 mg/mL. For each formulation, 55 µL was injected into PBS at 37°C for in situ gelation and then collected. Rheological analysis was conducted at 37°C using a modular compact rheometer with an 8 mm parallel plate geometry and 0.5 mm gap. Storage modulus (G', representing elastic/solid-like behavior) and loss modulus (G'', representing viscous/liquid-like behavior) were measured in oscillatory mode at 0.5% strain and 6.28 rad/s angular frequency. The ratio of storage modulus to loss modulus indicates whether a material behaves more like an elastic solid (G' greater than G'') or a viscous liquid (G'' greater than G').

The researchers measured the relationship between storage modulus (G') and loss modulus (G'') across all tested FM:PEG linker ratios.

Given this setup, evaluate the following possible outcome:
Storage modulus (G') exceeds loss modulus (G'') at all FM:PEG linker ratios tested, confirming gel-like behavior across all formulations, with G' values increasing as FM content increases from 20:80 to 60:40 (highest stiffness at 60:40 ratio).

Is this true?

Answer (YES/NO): NO